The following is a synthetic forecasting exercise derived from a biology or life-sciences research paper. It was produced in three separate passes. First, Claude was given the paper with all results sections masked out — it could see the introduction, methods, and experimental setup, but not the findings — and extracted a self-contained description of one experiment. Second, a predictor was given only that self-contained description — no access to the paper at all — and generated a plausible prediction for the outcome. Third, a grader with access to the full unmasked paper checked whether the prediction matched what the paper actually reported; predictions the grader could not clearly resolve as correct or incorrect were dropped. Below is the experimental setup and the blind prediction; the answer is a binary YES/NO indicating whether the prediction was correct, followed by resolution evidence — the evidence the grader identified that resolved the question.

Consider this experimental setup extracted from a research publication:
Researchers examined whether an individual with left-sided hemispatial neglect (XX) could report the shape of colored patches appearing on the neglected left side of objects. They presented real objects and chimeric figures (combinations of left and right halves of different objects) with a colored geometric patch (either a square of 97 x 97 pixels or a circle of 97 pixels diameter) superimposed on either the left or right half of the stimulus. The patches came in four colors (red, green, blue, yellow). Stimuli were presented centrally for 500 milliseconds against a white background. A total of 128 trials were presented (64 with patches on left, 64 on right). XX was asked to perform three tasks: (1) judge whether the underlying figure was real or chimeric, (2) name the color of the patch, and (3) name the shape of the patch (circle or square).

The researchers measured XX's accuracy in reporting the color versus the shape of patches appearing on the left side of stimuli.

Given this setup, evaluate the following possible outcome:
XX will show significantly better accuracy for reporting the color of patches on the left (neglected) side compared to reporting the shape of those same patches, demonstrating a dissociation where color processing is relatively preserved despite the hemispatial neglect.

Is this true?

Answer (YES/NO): YES